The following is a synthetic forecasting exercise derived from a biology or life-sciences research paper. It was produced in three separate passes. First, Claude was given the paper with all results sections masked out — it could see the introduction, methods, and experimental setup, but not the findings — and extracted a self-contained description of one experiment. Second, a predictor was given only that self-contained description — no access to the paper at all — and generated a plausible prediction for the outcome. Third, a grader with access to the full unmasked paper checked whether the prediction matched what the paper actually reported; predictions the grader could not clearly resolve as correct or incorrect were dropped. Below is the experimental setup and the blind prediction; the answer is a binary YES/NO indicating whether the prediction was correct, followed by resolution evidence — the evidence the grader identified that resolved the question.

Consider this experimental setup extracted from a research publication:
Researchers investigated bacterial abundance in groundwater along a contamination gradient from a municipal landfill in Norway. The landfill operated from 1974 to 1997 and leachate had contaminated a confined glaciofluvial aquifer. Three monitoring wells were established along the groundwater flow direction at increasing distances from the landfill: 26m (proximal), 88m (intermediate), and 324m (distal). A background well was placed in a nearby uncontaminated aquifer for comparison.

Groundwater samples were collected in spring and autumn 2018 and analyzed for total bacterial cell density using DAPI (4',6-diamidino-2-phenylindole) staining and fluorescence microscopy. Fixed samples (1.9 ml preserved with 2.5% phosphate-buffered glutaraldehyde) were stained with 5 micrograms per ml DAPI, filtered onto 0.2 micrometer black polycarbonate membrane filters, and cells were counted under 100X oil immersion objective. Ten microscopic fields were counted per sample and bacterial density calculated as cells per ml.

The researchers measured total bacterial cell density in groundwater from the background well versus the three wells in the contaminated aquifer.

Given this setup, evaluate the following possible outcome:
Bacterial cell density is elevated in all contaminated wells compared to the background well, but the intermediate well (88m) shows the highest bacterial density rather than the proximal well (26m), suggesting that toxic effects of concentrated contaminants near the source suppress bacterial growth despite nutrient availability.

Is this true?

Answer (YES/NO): YES